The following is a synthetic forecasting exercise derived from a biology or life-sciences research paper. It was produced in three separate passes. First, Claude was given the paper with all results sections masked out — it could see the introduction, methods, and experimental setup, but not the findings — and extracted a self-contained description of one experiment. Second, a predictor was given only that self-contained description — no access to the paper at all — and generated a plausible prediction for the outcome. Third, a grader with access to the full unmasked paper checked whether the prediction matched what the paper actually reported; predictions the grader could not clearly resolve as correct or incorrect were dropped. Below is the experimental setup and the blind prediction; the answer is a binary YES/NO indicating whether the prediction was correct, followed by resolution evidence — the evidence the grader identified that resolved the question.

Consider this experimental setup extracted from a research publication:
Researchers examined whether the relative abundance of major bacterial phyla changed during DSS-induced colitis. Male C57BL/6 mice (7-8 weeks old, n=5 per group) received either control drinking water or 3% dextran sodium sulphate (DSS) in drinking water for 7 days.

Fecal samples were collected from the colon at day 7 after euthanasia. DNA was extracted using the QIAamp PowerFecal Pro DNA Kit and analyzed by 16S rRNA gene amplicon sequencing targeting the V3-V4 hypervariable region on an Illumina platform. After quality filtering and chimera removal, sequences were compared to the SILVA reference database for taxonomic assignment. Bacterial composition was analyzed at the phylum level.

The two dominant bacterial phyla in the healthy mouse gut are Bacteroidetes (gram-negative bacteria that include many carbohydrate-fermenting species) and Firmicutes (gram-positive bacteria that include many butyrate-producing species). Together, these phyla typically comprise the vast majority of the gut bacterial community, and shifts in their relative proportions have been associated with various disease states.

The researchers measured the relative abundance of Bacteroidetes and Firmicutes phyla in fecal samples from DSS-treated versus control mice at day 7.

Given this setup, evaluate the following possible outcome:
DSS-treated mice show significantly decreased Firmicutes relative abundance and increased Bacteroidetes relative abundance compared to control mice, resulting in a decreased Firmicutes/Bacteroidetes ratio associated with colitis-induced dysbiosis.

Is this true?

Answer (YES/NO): NO